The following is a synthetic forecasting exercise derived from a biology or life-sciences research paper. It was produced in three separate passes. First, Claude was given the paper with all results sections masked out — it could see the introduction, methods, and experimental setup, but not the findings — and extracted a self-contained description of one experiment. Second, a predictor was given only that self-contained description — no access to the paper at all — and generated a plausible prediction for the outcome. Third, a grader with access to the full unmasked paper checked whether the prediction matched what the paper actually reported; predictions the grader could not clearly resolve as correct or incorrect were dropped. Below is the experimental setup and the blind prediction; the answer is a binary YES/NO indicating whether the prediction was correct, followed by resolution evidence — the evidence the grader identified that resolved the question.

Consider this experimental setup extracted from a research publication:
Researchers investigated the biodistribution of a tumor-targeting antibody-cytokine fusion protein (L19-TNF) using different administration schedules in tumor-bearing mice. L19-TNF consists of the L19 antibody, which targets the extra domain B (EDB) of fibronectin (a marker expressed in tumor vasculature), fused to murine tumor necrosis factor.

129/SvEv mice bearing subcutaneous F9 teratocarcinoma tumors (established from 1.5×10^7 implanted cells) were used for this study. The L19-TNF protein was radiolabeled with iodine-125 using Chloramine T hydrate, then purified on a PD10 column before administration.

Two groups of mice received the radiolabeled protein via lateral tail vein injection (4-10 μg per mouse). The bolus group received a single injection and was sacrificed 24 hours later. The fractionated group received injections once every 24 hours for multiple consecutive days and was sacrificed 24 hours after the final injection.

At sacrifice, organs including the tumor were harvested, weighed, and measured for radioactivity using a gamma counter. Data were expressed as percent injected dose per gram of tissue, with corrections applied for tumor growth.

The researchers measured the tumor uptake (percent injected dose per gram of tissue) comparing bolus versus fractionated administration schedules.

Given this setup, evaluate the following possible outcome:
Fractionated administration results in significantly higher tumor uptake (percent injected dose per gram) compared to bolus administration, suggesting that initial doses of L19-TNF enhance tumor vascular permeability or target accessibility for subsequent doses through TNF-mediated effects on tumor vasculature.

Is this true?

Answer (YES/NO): NO